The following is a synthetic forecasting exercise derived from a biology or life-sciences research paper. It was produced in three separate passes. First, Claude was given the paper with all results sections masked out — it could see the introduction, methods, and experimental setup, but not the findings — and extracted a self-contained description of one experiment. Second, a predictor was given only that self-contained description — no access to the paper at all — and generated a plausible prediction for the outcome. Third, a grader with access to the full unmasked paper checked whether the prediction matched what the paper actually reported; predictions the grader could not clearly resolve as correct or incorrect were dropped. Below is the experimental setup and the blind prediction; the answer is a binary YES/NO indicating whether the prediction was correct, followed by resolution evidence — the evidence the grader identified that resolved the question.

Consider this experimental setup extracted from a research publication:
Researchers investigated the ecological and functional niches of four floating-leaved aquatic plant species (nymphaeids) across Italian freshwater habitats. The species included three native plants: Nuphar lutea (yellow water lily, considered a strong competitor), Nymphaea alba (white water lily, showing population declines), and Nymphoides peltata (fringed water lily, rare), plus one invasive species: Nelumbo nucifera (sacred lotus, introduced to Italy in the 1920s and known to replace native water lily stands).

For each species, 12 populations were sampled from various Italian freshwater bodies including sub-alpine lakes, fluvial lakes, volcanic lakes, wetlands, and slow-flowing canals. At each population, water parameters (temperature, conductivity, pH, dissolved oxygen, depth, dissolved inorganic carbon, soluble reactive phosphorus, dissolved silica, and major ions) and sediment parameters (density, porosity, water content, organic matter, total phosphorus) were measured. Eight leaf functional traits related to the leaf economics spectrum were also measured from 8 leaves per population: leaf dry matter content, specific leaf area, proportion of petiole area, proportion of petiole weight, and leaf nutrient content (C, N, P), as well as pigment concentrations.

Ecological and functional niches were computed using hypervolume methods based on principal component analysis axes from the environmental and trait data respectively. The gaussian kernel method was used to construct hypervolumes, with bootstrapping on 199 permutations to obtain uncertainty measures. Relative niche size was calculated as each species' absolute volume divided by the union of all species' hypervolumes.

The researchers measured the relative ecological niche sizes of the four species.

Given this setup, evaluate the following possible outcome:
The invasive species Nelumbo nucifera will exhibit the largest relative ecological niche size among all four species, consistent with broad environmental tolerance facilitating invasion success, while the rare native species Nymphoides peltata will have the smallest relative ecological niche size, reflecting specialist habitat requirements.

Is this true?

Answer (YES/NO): YES